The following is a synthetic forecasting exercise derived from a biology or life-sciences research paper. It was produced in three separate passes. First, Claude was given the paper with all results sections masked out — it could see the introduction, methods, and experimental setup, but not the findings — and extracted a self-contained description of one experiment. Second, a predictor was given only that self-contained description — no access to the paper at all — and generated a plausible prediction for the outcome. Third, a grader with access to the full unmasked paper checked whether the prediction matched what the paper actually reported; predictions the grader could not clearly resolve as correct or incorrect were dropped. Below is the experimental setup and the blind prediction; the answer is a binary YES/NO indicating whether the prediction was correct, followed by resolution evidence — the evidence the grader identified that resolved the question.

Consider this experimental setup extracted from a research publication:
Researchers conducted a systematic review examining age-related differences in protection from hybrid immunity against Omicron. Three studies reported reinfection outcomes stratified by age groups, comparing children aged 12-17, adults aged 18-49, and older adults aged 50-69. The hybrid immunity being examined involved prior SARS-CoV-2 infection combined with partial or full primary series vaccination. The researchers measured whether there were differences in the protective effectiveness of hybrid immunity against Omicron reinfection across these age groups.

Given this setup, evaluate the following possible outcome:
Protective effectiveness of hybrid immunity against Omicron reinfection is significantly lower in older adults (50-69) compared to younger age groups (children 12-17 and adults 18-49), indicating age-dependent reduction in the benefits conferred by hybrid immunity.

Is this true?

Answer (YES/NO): NO